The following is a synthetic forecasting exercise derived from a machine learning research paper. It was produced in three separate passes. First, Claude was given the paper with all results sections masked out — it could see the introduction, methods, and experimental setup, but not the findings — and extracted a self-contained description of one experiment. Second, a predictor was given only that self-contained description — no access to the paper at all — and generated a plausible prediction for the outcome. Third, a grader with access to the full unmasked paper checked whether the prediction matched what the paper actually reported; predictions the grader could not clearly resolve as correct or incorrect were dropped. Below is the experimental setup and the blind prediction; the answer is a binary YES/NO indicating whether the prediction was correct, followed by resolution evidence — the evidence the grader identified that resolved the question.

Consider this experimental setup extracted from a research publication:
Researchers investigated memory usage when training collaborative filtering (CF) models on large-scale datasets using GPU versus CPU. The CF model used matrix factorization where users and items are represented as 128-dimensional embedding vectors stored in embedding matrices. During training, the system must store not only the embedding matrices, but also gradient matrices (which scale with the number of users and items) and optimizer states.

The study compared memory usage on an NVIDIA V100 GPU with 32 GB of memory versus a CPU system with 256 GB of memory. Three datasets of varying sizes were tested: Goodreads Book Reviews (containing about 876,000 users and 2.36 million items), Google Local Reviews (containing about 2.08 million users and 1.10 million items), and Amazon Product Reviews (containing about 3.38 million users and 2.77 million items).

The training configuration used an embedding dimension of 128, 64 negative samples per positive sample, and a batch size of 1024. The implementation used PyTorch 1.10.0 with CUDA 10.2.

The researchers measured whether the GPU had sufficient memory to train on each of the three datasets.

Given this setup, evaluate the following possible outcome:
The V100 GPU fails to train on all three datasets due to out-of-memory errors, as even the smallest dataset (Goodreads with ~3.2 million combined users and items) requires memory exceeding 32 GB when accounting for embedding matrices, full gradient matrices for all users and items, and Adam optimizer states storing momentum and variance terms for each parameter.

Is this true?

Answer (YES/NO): NO